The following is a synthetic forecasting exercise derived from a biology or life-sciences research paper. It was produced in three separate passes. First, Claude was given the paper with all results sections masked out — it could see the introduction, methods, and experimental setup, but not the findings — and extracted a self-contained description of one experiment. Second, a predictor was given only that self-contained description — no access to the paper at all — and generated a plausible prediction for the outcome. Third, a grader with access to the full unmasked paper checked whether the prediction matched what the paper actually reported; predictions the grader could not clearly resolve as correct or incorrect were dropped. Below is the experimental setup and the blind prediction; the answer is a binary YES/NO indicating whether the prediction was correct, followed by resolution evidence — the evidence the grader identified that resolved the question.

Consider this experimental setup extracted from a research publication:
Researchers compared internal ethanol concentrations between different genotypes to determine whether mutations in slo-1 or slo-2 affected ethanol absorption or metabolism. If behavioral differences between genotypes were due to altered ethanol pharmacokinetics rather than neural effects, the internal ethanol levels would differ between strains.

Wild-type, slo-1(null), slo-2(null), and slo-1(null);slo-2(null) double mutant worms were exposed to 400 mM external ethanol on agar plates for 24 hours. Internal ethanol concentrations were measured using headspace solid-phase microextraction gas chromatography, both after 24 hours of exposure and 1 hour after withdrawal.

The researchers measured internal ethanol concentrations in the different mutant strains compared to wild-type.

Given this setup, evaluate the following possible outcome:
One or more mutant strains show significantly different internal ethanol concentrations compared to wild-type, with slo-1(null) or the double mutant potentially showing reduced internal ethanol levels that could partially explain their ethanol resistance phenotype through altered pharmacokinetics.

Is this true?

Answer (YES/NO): NO